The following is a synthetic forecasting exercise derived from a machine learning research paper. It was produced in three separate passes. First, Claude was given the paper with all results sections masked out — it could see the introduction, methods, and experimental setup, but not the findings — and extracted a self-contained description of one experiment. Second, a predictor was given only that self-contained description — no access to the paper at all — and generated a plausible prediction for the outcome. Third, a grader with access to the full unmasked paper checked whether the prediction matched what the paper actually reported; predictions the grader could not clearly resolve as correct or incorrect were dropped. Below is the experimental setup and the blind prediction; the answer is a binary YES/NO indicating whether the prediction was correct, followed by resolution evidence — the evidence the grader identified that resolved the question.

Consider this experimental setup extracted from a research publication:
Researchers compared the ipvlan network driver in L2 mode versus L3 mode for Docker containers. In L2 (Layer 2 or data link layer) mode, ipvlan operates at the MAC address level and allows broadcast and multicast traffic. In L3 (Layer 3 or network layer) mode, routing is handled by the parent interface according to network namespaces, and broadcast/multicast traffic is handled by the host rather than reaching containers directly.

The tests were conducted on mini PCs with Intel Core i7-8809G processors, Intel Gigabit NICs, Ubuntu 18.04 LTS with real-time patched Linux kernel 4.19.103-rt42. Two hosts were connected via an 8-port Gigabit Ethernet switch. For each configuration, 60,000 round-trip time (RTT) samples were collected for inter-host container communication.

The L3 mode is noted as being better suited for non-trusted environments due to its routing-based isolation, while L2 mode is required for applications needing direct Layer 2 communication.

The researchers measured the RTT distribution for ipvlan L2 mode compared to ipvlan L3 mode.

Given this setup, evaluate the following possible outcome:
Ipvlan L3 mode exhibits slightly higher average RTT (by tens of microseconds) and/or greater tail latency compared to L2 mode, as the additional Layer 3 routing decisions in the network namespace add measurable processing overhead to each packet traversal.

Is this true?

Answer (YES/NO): YES